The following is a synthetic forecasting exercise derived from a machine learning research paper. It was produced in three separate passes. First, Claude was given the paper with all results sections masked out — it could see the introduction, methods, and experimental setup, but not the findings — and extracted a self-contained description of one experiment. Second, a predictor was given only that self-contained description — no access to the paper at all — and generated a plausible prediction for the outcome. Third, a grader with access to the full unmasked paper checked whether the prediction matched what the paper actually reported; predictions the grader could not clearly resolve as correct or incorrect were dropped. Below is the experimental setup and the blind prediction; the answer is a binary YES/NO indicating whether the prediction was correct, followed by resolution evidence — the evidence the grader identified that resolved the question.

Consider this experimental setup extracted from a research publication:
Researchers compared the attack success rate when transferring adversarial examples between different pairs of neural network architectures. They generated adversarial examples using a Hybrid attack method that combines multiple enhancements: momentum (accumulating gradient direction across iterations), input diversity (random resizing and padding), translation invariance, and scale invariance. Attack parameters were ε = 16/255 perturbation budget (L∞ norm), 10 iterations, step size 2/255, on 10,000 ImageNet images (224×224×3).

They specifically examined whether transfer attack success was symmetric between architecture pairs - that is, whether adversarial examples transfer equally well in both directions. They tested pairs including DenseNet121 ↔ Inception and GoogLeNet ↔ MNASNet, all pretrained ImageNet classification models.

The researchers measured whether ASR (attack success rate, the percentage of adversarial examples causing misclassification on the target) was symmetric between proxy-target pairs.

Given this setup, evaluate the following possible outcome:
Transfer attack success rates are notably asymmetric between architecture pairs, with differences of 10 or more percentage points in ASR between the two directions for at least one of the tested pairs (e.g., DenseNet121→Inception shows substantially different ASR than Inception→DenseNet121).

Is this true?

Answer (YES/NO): YES